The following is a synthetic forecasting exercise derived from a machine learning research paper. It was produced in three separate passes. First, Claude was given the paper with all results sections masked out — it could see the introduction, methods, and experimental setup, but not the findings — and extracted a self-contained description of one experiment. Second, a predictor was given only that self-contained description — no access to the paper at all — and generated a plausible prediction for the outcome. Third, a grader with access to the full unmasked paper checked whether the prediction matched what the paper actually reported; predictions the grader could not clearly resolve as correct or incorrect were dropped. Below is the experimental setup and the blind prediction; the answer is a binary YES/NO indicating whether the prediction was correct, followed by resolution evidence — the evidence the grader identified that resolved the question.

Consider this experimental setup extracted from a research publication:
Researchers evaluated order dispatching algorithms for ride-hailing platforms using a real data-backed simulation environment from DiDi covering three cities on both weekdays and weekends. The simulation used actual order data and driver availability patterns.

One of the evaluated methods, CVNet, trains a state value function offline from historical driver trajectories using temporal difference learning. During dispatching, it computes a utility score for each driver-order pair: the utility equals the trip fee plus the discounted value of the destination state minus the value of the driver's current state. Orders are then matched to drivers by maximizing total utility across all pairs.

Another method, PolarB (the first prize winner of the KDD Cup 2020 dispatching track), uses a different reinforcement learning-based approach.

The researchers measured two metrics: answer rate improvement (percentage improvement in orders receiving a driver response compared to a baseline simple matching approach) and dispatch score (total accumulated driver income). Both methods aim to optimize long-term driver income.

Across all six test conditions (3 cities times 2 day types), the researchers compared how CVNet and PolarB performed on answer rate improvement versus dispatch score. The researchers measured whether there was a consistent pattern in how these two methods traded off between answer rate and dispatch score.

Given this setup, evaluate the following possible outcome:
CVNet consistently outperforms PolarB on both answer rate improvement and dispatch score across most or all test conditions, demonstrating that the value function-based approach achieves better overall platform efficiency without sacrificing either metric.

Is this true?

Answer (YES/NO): NO